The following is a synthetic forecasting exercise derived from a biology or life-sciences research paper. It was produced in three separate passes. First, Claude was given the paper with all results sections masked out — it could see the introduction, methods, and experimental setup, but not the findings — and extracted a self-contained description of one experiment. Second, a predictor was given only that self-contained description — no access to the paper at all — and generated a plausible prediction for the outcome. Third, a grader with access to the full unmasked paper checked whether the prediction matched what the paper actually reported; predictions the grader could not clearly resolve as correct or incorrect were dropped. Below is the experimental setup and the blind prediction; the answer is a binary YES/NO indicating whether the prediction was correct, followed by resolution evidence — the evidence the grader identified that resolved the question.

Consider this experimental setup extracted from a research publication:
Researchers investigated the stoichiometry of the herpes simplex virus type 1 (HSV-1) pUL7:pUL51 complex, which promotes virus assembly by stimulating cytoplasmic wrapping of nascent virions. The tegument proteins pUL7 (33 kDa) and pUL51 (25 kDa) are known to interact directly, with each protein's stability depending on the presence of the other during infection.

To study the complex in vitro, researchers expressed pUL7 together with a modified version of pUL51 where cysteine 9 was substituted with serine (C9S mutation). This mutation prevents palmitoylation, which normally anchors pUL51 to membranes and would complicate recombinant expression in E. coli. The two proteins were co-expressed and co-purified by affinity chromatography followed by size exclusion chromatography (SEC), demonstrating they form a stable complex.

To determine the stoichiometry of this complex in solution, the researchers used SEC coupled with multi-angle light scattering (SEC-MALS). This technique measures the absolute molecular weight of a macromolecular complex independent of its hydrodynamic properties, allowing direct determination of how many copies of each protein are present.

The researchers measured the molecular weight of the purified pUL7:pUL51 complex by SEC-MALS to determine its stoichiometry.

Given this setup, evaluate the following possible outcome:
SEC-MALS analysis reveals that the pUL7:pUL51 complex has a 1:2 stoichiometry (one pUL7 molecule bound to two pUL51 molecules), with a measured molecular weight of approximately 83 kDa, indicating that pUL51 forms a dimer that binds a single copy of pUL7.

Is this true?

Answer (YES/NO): NO